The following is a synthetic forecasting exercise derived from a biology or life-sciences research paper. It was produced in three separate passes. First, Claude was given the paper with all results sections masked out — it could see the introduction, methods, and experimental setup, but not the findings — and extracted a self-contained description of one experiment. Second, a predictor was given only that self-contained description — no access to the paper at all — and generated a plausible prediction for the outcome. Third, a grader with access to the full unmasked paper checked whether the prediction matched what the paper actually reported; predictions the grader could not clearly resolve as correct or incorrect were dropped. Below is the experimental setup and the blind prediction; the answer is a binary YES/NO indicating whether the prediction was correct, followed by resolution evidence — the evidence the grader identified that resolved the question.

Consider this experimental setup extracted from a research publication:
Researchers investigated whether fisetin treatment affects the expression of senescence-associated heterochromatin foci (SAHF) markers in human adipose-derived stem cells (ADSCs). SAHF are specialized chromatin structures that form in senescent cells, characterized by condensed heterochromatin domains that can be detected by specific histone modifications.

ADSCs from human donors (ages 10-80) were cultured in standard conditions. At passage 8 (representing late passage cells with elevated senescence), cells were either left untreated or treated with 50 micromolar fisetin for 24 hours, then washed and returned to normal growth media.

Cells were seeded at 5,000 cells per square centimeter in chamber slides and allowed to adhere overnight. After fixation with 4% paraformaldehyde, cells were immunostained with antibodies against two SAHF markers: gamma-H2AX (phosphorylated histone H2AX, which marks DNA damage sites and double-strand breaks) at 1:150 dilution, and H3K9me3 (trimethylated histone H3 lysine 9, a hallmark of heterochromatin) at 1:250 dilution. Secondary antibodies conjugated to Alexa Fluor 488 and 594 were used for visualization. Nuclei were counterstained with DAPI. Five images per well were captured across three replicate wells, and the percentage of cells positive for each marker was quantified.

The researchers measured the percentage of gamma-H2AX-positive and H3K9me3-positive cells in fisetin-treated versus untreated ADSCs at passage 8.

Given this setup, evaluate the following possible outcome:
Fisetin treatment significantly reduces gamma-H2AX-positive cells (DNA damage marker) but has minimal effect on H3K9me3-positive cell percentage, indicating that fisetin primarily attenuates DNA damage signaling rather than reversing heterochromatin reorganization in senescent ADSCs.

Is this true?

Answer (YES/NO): NO